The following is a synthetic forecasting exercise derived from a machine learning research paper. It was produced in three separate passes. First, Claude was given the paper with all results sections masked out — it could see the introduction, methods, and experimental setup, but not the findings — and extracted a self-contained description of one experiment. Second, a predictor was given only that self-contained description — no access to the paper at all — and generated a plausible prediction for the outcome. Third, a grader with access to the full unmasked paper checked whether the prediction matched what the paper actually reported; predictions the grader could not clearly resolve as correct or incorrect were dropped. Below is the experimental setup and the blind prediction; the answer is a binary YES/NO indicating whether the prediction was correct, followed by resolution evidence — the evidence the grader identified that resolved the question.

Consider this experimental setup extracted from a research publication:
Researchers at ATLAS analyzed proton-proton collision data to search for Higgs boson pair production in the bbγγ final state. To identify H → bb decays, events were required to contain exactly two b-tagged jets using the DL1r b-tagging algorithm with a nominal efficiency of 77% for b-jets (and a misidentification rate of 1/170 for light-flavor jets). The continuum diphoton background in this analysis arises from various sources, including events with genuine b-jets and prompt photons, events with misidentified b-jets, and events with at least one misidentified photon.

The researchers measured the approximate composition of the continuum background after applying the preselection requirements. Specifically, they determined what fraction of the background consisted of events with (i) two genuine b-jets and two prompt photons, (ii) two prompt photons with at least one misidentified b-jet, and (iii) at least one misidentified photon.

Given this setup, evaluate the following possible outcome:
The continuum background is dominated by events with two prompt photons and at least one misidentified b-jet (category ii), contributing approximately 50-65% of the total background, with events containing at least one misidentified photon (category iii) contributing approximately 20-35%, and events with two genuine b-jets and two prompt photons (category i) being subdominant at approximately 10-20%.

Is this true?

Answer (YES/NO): NO